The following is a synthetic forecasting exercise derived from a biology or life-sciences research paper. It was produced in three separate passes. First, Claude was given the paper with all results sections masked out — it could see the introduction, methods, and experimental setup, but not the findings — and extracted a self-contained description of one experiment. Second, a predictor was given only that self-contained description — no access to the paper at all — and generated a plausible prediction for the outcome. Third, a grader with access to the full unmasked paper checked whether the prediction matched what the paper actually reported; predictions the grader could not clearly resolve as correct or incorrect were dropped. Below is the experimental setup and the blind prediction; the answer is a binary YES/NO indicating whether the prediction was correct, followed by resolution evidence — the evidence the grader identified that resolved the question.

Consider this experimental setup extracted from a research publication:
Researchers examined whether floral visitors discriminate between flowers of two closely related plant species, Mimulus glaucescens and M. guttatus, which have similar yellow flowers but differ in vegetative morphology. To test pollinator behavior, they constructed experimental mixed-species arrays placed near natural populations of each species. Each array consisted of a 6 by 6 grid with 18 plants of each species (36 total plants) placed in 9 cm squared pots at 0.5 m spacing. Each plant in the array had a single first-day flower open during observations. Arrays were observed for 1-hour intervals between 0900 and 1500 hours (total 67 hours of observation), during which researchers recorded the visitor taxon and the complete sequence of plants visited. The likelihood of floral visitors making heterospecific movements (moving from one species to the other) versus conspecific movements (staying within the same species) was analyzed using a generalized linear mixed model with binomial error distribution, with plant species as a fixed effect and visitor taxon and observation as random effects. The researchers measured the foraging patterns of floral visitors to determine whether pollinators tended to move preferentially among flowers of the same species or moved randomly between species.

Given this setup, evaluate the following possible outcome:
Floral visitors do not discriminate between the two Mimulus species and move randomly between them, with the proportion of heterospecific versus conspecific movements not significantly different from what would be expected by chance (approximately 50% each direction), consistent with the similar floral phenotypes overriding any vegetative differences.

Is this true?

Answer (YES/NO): YES